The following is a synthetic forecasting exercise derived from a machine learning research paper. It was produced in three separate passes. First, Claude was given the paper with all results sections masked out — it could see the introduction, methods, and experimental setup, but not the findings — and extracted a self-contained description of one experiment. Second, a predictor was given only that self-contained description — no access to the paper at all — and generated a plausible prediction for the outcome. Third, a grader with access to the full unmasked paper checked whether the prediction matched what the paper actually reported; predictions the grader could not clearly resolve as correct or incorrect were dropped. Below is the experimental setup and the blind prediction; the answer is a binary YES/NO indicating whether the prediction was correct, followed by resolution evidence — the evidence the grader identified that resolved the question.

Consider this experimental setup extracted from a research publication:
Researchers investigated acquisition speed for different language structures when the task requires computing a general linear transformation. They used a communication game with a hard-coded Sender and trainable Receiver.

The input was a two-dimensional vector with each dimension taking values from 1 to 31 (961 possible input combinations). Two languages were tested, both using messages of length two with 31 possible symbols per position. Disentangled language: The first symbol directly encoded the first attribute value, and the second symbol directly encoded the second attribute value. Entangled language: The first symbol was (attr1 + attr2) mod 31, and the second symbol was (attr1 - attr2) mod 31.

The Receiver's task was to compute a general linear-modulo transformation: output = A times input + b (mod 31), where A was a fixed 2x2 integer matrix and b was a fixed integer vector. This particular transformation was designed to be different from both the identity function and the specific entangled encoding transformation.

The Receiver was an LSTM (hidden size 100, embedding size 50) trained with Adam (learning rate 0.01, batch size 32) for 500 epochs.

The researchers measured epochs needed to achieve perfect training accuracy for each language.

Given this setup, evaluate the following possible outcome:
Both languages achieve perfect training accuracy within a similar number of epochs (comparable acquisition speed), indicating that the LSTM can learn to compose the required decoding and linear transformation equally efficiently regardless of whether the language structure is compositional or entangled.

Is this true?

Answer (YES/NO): YES